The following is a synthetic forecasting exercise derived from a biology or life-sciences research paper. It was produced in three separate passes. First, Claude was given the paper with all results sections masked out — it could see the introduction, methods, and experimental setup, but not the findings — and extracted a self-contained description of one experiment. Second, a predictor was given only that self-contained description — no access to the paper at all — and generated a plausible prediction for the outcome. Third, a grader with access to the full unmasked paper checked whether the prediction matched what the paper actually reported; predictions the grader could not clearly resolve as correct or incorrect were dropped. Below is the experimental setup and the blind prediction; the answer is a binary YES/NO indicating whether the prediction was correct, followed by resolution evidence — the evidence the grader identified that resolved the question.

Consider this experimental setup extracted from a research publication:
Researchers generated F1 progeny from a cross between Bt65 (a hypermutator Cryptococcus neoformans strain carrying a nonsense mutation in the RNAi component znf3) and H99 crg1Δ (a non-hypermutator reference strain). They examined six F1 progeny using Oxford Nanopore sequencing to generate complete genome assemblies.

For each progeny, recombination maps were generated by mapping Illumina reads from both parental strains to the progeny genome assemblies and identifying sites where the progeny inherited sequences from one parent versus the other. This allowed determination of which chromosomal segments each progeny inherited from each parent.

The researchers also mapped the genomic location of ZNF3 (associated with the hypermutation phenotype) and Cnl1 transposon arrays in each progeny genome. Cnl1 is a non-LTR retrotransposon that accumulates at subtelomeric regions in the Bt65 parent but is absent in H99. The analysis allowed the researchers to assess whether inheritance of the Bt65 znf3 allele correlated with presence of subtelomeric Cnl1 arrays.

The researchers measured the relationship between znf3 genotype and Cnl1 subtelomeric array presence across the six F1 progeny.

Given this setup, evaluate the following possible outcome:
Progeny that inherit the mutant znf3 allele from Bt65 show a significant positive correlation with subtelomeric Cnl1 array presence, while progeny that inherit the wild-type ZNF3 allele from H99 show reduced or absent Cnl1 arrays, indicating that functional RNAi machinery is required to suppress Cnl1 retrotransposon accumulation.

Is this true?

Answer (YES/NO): NO